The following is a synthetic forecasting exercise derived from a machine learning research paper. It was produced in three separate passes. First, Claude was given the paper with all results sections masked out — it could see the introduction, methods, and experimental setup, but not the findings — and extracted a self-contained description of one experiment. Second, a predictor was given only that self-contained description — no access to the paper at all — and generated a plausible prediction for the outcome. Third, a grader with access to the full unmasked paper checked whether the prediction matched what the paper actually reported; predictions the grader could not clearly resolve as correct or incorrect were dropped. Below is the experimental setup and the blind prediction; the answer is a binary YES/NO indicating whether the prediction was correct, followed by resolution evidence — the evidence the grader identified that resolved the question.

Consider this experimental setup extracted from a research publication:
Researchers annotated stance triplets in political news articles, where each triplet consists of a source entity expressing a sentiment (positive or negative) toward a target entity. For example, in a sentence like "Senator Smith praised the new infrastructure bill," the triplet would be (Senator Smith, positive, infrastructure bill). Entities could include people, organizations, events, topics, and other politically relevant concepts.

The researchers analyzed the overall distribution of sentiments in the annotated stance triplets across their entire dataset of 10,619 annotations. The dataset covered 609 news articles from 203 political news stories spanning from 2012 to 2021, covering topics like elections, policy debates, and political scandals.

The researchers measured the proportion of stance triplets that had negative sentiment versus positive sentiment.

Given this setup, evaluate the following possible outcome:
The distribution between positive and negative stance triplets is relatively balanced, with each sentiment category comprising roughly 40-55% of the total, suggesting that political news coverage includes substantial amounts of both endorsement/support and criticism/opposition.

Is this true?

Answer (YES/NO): NO